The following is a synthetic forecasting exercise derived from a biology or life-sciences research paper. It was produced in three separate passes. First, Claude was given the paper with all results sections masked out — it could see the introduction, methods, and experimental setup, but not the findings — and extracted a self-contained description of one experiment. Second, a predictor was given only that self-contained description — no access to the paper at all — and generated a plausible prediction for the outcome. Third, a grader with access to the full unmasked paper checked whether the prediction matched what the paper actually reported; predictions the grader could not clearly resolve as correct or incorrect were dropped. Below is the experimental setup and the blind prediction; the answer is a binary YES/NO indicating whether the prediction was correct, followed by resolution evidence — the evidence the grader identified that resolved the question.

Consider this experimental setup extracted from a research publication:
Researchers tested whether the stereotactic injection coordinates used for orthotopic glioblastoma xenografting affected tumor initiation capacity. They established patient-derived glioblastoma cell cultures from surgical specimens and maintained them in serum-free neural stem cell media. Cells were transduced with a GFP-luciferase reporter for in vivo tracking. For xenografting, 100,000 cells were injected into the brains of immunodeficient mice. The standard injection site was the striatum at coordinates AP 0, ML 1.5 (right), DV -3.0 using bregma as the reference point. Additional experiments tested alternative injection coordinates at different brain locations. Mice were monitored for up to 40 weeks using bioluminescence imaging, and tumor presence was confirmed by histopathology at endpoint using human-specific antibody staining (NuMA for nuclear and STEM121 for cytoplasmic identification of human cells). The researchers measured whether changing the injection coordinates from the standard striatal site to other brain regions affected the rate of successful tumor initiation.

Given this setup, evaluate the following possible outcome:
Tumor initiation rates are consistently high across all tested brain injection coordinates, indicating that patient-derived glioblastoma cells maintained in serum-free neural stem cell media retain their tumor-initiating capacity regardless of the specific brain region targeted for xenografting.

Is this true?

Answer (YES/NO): YES